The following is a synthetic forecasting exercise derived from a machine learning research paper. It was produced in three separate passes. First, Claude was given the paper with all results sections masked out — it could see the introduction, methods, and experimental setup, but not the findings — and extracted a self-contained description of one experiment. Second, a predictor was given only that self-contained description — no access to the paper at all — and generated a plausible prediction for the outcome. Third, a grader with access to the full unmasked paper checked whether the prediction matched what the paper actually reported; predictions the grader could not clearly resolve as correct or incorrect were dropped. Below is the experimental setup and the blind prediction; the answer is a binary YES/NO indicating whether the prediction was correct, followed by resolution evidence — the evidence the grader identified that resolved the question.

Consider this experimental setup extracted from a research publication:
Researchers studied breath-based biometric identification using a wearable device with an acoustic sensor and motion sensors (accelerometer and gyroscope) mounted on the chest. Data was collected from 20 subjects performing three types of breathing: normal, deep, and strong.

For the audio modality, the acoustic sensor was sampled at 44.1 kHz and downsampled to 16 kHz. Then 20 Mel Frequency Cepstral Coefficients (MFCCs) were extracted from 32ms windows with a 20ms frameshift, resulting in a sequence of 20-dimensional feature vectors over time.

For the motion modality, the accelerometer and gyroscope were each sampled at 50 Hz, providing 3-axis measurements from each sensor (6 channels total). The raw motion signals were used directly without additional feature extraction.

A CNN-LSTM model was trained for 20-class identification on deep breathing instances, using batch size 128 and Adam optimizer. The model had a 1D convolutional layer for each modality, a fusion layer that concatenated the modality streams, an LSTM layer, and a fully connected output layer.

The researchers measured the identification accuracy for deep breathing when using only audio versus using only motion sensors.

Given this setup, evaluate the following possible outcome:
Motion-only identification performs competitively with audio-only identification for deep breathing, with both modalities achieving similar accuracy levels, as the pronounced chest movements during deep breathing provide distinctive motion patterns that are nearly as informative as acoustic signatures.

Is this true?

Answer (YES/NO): NO